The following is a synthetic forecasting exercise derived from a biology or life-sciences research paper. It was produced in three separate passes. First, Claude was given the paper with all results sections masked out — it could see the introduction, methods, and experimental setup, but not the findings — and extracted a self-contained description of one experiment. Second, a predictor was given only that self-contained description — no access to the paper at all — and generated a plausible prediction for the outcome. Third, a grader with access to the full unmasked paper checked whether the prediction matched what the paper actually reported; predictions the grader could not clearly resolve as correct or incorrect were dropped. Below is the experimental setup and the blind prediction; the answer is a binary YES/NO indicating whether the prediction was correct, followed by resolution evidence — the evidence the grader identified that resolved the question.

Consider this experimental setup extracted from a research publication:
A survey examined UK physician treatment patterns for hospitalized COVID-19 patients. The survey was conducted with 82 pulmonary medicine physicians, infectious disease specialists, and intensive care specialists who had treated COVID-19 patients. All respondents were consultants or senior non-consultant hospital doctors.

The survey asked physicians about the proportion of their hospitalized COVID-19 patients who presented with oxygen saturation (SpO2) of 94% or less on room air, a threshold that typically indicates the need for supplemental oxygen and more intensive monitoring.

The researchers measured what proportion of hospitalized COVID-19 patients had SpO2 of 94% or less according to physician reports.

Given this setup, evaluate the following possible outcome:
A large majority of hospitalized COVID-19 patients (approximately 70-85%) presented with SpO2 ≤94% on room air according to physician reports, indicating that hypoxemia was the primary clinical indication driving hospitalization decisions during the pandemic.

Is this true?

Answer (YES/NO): NO